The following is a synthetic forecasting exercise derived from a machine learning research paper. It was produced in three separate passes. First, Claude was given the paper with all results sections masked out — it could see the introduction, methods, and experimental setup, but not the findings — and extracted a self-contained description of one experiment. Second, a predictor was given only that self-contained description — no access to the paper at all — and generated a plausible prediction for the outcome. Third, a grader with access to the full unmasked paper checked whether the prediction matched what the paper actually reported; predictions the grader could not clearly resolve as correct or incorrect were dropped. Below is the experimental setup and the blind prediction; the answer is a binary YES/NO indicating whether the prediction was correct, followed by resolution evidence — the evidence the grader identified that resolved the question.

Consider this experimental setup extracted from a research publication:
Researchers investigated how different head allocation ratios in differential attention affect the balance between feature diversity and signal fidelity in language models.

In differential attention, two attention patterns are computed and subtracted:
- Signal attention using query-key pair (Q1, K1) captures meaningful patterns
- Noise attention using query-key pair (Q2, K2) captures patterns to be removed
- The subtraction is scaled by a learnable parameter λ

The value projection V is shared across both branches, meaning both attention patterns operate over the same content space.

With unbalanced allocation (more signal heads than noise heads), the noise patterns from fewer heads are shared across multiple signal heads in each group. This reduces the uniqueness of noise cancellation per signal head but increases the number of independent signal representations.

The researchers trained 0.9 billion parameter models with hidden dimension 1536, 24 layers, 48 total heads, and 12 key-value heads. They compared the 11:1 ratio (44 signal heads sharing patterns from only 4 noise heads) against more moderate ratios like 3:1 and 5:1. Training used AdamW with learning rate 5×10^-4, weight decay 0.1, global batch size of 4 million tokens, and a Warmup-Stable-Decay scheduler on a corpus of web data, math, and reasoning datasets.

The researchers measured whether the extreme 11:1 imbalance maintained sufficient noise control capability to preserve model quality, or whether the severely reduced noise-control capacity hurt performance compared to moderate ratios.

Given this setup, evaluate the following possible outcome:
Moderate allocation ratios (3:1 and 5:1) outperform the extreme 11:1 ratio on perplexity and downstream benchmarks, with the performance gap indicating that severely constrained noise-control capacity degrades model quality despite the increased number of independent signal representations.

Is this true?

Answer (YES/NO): YES